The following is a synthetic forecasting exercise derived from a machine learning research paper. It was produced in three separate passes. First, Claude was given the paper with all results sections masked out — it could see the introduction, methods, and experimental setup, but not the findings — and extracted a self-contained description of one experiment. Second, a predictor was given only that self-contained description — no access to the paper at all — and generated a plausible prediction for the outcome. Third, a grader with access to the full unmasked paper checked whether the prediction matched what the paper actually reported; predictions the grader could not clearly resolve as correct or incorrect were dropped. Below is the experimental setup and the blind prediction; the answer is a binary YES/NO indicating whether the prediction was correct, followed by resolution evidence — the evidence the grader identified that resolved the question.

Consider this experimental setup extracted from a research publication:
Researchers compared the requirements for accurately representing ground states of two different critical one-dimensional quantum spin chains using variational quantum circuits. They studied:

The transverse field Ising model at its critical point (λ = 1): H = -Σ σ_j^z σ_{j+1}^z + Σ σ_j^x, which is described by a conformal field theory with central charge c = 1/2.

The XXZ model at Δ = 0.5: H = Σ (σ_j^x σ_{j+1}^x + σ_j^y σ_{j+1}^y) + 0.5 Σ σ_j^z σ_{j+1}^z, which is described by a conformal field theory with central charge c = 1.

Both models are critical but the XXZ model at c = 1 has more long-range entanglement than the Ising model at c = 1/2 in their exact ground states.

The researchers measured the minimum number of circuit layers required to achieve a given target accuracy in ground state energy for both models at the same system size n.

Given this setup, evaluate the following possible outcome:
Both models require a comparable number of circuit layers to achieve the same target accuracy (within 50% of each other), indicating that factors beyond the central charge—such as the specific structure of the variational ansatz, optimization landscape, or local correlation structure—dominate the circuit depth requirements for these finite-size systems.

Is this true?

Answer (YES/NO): NO